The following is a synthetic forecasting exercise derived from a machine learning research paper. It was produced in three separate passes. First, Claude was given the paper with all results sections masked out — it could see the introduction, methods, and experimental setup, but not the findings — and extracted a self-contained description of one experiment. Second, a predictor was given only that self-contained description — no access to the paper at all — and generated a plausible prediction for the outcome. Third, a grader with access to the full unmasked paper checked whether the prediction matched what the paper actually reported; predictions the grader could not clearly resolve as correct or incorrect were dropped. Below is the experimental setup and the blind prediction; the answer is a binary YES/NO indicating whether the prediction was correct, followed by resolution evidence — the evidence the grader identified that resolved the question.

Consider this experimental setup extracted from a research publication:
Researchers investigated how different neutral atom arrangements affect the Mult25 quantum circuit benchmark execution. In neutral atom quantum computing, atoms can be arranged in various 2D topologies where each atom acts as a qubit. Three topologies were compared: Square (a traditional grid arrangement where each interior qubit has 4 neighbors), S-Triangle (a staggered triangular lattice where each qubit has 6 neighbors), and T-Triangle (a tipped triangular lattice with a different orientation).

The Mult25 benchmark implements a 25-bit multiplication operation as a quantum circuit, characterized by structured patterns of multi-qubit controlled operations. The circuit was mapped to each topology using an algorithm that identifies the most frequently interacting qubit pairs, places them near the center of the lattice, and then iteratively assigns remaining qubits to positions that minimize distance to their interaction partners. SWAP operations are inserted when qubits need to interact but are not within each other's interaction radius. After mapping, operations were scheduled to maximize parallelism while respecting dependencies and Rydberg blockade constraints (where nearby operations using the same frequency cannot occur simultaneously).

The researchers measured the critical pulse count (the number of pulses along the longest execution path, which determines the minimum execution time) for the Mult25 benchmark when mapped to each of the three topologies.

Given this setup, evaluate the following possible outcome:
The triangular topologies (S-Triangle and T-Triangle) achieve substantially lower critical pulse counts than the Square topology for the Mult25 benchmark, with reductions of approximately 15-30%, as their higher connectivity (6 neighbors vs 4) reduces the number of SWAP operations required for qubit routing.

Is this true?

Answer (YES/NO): NO